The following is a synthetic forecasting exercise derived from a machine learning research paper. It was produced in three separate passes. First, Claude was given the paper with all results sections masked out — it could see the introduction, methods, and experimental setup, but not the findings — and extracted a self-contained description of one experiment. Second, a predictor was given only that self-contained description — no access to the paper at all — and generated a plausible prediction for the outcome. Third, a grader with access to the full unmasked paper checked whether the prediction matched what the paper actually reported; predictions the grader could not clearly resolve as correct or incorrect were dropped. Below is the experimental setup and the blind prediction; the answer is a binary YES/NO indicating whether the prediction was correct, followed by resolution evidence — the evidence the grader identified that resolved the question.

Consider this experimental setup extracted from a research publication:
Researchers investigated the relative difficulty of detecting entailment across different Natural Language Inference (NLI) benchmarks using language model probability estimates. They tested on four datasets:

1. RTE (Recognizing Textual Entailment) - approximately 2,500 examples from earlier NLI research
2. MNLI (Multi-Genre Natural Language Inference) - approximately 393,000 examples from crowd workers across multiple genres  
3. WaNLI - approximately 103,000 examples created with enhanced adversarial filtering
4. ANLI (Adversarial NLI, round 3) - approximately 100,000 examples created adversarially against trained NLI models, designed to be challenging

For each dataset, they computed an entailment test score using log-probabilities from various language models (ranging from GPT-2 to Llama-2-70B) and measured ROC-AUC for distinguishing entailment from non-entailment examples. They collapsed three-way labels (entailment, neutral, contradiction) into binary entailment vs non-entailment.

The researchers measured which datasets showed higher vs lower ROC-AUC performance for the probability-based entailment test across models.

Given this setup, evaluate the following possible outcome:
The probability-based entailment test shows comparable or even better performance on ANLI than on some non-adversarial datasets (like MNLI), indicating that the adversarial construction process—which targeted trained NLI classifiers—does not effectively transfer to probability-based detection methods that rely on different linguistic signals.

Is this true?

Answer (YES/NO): NO